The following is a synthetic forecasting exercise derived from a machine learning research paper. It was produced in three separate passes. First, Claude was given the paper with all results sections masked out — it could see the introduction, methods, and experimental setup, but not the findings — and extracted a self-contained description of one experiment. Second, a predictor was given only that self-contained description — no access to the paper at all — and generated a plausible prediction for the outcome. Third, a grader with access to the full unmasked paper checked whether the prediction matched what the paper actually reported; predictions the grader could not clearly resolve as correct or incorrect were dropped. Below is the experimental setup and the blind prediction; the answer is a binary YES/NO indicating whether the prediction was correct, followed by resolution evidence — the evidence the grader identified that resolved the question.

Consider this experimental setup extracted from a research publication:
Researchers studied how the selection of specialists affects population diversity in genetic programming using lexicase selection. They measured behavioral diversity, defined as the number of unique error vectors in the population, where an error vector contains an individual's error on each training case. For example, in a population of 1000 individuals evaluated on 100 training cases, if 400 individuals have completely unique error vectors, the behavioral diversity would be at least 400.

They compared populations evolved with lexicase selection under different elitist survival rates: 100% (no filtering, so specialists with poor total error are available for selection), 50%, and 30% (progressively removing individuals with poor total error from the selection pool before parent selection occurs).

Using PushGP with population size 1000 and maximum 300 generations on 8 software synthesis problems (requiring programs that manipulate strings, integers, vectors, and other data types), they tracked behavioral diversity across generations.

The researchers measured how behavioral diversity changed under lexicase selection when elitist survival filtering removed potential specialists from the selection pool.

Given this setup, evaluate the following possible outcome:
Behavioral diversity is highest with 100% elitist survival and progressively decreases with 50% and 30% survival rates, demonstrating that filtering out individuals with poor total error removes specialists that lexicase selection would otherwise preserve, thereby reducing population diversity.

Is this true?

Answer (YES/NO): NO